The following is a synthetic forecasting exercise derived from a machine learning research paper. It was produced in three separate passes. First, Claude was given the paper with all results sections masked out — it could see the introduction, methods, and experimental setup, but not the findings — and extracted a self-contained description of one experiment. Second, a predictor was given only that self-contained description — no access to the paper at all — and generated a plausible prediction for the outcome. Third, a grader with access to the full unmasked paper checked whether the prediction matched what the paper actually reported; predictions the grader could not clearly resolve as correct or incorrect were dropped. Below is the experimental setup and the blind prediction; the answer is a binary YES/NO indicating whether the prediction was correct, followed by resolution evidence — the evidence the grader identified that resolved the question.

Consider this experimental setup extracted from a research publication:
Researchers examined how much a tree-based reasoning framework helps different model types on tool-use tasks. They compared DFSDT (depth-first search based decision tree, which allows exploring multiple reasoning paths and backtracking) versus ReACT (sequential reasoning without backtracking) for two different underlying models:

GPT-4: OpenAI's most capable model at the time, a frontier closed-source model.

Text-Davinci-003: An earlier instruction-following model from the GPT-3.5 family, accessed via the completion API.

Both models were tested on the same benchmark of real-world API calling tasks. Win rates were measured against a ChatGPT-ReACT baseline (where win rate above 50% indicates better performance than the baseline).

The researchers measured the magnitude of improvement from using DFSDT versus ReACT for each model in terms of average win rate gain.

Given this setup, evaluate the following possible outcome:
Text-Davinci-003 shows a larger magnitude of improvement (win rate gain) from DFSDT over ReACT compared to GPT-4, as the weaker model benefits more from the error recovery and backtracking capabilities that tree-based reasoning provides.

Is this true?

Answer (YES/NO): YES